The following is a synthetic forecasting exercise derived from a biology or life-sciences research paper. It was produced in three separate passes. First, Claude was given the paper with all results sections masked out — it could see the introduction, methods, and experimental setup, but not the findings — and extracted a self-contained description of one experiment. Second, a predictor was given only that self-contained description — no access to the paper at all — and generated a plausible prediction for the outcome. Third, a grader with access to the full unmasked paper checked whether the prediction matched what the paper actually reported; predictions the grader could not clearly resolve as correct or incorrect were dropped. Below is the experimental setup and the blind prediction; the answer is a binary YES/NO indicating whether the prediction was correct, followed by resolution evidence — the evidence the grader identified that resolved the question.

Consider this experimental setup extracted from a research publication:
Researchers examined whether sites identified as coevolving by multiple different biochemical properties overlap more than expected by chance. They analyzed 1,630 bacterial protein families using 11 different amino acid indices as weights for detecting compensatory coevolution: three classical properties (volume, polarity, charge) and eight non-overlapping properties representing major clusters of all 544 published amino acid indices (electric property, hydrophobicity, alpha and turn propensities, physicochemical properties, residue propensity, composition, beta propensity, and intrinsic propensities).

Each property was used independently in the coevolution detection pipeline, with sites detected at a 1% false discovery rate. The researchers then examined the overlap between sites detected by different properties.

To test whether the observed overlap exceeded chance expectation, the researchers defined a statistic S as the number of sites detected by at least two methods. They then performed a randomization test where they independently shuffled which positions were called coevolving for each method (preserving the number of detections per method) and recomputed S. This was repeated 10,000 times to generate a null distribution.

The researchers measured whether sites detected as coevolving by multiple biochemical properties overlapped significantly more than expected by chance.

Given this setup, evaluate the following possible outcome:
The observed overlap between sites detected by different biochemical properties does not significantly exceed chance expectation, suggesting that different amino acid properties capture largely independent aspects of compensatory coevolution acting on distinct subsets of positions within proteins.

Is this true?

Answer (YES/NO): NO